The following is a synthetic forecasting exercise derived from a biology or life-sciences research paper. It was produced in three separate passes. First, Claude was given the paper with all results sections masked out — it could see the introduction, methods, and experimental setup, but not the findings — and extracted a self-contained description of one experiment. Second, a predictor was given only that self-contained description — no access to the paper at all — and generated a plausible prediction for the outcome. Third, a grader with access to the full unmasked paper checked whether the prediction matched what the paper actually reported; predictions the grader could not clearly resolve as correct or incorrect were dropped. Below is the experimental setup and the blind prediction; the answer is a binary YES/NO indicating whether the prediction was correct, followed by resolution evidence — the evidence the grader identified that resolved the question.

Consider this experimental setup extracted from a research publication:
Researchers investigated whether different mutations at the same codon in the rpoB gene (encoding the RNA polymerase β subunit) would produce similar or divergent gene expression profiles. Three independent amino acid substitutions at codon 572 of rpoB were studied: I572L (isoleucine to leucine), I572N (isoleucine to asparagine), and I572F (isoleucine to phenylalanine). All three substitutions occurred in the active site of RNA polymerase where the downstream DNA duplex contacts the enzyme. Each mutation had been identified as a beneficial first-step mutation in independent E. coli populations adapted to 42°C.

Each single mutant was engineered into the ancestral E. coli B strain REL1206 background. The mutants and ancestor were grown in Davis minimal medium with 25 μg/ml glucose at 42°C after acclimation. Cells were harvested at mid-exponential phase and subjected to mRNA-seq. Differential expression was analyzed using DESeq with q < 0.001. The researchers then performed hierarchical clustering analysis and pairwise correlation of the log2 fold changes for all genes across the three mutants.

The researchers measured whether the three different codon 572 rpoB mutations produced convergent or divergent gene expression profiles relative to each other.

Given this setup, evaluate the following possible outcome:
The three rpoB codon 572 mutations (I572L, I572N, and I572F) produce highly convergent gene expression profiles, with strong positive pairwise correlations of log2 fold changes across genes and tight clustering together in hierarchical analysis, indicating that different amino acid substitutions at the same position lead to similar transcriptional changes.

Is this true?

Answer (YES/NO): YES